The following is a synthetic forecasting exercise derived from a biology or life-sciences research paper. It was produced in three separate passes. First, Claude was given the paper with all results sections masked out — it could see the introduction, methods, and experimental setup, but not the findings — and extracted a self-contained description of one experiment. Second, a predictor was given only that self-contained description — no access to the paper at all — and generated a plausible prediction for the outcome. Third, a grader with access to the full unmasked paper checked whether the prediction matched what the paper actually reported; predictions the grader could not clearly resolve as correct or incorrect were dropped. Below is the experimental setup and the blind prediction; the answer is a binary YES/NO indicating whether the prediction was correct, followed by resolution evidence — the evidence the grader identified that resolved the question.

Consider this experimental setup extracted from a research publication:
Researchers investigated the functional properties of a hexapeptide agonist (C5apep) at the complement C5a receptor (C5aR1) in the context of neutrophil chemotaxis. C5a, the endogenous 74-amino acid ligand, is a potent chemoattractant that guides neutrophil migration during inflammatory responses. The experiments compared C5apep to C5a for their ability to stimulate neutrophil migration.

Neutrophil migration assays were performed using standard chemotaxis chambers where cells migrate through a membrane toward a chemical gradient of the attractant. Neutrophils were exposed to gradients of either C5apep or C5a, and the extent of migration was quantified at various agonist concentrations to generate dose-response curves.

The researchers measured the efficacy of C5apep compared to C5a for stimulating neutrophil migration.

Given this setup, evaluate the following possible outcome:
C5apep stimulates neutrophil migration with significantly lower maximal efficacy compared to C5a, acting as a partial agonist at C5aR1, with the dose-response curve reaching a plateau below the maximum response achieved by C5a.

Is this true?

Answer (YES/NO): YES